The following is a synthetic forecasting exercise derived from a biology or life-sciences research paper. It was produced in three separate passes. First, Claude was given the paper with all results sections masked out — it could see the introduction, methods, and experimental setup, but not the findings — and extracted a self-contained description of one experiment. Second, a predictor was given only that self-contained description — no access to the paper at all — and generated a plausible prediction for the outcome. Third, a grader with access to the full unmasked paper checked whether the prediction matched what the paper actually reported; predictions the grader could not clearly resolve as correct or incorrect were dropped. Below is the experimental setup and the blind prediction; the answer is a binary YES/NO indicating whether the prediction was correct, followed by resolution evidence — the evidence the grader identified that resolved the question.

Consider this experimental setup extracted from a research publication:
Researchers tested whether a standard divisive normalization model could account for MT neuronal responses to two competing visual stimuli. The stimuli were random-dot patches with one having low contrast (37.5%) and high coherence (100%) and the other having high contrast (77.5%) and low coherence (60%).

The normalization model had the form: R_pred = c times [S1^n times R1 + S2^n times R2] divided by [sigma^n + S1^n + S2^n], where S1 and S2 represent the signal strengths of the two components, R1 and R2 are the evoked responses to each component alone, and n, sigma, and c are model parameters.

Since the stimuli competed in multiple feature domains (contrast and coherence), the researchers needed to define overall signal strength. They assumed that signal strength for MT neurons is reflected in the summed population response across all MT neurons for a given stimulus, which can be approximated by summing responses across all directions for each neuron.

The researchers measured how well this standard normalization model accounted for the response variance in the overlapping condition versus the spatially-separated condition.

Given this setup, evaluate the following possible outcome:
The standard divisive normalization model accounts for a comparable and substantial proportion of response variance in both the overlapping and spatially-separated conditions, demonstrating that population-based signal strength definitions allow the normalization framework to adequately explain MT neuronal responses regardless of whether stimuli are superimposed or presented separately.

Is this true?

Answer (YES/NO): NO